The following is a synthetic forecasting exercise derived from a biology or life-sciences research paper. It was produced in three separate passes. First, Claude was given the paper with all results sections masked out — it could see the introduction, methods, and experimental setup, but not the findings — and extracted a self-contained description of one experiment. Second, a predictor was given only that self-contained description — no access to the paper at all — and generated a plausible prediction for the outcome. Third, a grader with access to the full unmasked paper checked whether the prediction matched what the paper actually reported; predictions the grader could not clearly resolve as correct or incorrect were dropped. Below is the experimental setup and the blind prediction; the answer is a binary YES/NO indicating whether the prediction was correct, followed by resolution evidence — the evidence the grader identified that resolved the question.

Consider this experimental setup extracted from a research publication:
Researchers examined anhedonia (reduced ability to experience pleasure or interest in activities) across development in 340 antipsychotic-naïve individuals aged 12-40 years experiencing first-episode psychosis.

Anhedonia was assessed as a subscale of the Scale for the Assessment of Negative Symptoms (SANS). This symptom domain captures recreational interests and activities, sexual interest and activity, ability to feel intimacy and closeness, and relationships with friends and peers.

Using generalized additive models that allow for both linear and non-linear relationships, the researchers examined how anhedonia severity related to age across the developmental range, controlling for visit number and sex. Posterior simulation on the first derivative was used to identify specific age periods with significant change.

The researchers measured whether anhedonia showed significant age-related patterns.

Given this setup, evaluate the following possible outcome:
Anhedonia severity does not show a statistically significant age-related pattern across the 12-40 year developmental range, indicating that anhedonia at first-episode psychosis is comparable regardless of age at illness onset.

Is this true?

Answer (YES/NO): NO